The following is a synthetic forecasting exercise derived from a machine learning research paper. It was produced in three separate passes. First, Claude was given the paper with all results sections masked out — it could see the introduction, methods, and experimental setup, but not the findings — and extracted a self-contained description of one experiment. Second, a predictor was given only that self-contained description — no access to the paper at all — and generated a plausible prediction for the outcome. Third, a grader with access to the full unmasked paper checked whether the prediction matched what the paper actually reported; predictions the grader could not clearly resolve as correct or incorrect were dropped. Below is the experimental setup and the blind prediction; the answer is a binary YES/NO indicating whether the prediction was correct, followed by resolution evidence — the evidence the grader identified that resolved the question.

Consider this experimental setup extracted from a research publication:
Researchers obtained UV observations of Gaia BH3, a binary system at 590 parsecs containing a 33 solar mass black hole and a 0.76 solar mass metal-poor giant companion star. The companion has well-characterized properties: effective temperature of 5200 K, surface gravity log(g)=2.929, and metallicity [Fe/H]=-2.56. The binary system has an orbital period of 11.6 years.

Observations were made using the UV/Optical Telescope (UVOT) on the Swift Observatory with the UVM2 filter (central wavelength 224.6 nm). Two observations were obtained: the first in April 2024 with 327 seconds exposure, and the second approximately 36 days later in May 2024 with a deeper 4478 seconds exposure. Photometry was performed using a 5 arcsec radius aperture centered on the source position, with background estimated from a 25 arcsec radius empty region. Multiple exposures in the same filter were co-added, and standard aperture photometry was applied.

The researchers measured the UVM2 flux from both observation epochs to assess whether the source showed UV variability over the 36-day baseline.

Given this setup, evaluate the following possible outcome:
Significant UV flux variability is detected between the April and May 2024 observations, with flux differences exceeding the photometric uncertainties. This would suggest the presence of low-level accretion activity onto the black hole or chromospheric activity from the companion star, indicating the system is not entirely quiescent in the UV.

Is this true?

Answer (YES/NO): NO